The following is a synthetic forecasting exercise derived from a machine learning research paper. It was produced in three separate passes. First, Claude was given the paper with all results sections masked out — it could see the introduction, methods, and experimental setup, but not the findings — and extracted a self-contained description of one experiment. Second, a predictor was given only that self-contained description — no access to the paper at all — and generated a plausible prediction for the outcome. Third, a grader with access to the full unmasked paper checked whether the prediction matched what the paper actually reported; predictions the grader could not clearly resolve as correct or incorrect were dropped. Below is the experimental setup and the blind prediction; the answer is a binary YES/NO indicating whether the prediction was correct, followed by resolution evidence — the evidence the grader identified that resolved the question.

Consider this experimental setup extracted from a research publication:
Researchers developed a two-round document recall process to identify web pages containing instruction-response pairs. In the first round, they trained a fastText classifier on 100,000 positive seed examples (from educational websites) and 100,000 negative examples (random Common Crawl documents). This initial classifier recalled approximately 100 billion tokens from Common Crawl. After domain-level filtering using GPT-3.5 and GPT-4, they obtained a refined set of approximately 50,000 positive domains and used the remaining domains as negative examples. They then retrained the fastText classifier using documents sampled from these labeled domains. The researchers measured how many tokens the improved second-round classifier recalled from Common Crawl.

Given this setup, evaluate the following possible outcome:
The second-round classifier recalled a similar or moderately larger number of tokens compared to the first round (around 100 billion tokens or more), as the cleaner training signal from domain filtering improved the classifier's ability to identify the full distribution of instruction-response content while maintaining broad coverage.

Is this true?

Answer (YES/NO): NO